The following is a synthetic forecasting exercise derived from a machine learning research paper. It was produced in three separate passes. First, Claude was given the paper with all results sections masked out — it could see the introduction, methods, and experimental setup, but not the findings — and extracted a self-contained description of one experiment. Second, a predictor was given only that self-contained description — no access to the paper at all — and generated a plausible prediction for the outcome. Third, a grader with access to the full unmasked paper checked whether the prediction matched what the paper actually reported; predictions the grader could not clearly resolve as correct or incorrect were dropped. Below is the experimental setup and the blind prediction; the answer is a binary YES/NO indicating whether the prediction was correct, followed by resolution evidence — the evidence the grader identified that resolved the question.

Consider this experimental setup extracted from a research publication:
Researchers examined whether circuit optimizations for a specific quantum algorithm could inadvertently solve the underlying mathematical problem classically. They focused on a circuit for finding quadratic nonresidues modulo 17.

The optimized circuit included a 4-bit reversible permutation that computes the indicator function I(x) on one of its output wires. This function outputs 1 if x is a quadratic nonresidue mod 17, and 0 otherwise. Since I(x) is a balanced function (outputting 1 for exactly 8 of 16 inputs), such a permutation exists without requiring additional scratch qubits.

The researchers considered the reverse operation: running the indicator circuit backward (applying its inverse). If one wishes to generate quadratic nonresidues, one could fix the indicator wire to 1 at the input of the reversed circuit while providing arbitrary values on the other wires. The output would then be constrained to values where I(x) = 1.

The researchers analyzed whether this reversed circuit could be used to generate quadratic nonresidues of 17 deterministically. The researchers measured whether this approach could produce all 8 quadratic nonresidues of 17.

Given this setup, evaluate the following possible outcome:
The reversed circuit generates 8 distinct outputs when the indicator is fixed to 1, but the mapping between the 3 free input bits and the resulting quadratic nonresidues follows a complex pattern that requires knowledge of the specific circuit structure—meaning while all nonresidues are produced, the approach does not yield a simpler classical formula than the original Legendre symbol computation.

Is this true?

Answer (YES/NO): NO